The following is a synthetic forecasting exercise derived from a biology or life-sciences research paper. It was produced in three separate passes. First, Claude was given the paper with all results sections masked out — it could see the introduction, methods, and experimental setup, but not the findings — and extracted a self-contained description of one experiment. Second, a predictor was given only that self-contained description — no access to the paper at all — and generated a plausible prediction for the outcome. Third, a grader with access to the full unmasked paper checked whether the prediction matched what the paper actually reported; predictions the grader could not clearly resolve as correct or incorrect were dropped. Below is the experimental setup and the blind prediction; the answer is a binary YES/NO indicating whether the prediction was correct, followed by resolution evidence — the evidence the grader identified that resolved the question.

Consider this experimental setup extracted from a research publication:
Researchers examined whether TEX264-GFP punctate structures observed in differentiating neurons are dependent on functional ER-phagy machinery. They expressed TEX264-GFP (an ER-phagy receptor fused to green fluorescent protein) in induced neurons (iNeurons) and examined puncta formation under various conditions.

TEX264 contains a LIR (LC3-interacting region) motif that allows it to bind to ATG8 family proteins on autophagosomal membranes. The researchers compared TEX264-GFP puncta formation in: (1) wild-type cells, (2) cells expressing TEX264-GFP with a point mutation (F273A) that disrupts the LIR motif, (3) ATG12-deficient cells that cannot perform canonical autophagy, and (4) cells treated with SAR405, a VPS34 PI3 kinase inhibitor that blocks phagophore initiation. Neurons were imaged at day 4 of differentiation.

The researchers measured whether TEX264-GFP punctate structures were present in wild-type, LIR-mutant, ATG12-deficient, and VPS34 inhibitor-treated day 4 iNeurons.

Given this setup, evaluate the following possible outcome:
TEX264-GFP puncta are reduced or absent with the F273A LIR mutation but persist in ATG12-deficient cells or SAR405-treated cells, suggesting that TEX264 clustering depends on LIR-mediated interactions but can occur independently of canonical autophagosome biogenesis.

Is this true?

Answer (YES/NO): NO